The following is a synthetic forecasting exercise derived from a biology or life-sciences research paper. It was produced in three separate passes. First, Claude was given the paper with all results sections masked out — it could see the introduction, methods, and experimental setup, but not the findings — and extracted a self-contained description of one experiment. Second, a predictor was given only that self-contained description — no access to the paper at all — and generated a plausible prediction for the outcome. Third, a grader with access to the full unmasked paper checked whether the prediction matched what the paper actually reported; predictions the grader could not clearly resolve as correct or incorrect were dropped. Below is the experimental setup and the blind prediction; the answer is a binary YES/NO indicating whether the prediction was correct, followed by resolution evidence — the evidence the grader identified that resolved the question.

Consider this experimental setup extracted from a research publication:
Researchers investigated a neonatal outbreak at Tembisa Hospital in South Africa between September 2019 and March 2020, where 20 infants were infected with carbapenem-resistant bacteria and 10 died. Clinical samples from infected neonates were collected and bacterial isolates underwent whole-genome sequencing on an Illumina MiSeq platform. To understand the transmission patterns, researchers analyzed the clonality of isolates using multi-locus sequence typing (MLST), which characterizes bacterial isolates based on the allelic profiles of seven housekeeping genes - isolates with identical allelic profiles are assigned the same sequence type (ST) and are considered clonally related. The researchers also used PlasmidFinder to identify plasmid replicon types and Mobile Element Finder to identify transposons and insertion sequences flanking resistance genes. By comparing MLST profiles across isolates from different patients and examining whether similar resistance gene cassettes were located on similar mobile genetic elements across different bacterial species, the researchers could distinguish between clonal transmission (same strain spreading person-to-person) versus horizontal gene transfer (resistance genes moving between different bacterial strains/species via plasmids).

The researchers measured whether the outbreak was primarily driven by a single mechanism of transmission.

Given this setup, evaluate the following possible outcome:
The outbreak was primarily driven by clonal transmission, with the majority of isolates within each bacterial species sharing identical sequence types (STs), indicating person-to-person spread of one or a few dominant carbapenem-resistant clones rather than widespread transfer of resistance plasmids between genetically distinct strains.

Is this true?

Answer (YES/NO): NO